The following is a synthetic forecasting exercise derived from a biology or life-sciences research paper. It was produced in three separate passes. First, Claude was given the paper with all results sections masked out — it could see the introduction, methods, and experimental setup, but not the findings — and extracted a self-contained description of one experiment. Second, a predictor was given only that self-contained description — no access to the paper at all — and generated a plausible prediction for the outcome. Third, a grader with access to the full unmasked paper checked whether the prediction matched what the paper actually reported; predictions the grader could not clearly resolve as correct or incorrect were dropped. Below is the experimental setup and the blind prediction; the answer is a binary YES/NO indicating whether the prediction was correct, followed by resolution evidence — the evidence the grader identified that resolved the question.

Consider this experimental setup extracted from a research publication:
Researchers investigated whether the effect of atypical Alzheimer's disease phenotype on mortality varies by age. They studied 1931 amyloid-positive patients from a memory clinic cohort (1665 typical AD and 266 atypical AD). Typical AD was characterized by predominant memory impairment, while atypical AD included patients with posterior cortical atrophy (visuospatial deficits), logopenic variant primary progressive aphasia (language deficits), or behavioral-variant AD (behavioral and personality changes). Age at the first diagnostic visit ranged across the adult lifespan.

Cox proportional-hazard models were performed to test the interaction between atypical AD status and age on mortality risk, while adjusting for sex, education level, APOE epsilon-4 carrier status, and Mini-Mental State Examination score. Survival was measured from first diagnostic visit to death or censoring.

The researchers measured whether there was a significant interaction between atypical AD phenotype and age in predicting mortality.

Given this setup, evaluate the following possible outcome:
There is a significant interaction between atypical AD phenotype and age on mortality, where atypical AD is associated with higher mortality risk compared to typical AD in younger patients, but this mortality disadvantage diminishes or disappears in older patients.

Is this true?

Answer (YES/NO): NO